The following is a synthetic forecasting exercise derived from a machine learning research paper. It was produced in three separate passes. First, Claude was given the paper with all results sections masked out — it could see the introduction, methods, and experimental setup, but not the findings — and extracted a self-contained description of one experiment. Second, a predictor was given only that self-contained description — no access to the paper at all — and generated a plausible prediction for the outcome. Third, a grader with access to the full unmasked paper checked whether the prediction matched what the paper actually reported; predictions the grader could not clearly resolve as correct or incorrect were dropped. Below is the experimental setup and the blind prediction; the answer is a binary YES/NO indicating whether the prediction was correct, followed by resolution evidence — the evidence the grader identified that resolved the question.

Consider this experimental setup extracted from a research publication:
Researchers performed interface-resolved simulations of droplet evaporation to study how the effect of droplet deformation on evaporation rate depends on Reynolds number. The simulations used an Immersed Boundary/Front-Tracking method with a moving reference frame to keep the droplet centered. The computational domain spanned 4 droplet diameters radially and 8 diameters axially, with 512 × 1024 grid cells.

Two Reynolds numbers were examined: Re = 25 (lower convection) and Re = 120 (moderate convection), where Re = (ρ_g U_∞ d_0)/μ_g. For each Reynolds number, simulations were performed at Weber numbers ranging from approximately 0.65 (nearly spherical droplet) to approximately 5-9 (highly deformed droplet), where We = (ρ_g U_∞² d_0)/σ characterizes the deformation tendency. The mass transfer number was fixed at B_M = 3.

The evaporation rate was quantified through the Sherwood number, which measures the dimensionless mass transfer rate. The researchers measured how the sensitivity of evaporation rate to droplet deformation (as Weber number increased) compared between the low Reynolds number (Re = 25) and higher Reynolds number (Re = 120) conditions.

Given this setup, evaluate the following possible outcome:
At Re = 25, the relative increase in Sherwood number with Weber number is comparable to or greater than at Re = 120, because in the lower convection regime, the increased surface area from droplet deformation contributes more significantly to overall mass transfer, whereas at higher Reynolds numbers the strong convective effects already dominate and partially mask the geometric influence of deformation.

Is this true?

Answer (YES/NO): NO